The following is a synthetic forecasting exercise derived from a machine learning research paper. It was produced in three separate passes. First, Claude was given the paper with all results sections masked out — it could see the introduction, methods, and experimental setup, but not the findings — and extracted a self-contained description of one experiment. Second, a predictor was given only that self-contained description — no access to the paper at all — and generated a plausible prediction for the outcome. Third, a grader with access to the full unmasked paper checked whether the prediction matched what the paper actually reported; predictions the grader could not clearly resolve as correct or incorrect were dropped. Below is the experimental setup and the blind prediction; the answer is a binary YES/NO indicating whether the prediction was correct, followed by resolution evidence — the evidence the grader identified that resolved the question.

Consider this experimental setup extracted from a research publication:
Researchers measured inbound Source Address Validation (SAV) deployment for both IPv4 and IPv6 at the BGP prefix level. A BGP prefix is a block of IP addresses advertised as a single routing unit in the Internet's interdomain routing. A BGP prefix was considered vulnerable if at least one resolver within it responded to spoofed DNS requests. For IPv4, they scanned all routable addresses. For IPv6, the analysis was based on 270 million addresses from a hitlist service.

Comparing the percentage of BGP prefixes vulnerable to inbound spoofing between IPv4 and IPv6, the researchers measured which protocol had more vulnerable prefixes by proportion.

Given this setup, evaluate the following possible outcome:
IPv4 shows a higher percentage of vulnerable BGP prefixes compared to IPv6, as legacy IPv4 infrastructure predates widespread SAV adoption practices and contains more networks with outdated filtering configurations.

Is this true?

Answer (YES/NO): NO